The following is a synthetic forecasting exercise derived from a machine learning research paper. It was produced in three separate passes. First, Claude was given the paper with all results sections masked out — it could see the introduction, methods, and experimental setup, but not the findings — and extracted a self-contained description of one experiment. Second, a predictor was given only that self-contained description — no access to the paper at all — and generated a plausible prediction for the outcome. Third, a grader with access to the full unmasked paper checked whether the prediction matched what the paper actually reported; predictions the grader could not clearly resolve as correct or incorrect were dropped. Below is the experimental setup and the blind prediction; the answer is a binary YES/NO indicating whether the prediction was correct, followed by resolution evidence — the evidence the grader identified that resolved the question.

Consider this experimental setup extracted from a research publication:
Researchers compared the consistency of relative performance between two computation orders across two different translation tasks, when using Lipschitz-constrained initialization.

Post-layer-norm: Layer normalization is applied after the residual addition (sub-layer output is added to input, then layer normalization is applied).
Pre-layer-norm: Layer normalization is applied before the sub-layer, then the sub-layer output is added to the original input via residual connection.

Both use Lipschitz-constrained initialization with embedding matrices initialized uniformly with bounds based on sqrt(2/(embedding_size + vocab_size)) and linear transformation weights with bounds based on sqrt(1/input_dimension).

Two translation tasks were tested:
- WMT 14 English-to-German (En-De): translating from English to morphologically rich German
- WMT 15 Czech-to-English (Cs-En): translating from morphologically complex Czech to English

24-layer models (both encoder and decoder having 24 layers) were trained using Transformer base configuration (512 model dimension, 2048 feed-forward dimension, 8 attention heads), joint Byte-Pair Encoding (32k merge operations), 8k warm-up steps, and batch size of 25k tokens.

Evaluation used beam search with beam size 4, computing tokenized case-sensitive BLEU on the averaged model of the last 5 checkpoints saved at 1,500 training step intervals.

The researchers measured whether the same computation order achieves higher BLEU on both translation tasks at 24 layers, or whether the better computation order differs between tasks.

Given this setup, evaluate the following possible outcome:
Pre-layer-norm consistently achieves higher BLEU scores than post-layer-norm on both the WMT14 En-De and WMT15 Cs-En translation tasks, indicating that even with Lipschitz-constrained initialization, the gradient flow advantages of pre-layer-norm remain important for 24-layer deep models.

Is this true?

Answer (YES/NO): NO